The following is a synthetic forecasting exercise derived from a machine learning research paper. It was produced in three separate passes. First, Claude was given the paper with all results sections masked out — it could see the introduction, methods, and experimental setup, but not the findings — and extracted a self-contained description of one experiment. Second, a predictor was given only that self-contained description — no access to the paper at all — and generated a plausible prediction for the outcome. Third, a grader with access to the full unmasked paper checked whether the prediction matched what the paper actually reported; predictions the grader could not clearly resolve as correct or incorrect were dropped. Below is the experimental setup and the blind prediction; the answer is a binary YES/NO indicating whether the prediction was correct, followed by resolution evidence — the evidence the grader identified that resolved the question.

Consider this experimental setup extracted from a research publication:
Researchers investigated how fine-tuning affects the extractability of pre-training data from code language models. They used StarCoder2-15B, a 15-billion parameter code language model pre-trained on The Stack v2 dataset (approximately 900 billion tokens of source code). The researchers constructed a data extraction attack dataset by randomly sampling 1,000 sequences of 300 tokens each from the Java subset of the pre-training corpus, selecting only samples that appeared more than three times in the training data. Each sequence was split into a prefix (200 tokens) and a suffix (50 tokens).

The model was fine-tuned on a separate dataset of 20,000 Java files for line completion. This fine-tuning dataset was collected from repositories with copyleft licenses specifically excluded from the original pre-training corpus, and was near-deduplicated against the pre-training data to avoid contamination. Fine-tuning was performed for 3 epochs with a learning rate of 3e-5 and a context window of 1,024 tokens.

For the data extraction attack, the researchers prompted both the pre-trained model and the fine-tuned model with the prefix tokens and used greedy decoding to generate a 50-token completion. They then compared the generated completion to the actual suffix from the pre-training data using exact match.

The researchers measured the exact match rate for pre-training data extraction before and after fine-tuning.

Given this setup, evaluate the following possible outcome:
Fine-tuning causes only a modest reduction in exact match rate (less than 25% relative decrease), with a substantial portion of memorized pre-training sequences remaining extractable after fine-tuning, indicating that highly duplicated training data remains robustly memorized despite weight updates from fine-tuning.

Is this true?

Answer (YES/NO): NO